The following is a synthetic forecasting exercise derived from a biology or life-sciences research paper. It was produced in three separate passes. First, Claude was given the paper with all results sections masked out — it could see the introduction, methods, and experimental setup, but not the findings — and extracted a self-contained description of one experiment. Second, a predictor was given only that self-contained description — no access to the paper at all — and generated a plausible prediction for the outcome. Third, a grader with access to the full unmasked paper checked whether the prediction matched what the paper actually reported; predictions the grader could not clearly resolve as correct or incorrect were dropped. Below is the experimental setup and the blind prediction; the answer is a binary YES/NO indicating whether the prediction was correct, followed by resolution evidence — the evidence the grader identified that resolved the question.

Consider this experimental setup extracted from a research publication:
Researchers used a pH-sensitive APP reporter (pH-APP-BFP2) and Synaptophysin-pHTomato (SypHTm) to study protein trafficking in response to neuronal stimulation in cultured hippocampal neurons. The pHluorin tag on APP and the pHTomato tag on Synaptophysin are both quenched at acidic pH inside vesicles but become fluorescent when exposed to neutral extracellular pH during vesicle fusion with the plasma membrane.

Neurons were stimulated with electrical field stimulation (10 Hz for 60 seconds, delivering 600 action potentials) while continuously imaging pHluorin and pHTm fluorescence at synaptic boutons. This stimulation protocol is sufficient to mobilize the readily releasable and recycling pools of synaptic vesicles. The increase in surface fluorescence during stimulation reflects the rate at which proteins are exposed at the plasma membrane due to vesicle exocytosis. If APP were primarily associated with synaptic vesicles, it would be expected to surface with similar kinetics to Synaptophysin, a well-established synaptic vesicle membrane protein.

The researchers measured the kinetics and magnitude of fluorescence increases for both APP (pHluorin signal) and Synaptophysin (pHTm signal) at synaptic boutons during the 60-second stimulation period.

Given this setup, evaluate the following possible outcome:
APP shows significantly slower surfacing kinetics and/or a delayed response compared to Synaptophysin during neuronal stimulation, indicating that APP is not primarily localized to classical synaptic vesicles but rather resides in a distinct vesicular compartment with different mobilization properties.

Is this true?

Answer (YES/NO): YES